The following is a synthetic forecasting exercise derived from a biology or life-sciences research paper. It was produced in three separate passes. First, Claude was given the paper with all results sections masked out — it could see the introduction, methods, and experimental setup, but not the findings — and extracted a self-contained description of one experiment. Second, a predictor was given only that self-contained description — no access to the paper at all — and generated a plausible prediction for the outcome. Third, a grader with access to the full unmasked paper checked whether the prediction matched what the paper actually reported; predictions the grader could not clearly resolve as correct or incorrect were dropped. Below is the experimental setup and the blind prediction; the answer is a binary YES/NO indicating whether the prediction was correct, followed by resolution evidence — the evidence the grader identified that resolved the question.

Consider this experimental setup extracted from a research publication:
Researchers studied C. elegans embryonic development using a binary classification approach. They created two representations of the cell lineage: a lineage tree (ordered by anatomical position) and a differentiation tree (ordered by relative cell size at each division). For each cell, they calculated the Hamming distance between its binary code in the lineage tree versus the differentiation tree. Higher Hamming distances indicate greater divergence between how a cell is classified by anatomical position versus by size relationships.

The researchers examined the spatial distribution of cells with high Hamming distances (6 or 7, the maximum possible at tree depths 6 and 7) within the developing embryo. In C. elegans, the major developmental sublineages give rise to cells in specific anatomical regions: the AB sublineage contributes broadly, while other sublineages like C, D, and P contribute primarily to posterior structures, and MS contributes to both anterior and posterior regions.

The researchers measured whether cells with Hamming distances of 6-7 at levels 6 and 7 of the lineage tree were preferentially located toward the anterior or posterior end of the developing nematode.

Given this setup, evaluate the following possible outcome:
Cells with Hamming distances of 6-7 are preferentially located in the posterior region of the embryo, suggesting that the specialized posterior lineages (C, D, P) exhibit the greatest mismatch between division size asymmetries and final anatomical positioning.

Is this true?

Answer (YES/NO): YES